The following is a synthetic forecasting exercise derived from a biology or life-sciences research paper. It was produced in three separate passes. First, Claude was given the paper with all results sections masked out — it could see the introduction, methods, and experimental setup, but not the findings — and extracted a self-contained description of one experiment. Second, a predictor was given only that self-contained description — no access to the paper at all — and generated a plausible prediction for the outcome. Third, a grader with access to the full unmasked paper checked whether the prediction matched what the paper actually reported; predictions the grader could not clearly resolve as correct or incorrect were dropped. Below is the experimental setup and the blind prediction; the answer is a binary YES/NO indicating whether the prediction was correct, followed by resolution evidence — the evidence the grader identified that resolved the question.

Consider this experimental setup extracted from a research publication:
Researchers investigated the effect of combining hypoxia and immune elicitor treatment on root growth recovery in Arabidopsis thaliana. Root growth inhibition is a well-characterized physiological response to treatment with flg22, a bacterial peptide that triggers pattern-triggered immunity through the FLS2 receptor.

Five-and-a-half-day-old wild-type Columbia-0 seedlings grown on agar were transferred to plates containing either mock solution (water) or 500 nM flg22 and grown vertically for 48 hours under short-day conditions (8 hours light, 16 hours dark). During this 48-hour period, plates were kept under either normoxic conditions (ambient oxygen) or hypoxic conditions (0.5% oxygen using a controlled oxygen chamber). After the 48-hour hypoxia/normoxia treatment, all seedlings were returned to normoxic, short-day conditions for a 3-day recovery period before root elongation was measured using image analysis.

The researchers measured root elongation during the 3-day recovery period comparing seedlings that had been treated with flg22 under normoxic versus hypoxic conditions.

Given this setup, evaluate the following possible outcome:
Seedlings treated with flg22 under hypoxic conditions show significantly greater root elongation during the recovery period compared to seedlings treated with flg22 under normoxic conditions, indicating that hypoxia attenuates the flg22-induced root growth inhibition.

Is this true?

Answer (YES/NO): NO